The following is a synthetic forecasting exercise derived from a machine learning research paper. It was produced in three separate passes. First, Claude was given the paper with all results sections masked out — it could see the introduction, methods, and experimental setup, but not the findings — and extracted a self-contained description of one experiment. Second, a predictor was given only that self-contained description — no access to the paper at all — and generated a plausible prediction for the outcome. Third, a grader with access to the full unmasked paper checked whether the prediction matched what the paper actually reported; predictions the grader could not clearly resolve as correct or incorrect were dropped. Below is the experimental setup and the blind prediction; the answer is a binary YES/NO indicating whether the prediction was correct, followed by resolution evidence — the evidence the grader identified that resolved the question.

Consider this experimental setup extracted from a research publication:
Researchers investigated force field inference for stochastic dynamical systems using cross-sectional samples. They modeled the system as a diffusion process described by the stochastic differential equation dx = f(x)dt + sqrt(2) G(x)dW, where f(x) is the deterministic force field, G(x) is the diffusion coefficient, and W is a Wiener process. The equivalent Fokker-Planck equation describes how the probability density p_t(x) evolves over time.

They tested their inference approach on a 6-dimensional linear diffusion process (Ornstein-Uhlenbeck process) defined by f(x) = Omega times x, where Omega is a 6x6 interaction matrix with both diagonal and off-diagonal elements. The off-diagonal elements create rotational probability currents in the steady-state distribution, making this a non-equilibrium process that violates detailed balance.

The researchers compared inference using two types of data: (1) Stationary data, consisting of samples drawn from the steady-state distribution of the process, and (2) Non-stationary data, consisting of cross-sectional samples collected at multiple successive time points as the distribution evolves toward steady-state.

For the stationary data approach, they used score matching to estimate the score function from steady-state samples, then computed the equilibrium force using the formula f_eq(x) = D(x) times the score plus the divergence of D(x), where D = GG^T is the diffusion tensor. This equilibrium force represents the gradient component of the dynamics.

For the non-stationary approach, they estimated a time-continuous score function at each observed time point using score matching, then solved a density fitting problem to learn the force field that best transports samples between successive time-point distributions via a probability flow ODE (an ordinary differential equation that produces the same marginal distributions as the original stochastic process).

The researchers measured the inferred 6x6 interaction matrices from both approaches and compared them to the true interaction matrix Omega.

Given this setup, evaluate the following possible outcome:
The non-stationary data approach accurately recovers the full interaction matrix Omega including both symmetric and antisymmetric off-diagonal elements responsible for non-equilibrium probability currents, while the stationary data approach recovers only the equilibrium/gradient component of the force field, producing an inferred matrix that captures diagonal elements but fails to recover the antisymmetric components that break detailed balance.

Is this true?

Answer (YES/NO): NO